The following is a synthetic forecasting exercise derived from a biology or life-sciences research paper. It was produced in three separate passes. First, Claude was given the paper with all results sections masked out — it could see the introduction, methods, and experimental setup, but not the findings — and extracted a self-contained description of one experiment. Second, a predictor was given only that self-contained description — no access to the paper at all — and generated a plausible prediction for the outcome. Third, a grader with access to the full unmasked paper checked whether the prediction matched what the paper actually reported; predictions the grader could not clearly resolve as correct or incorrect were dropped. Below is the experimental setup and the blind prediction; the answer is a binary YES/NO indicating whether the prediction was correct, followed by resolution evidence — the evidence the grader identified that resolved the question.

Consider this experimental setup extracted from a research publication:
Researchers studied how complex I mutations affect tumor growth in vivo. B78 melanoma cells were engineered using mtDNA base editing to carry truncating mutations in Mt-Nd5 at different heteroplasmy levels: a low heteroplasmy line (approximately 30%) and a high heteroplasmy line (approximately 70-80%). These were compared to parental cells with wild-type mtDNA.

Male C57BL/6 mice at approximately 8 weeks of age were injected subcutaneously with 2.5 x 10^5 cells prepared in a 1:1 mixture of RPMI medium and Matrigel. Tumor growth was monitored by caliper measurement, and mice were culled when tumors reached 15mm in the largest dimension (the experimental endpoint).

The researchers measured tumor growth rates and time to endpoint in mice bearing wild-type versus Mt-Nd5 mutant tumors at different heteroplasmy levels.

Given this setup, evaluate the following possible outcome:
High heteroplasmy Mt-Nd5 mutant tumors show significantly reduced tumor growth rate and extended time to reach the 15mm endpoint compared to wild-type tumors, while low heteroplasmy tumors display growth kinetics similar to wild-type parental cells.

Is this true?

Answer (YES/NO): NO